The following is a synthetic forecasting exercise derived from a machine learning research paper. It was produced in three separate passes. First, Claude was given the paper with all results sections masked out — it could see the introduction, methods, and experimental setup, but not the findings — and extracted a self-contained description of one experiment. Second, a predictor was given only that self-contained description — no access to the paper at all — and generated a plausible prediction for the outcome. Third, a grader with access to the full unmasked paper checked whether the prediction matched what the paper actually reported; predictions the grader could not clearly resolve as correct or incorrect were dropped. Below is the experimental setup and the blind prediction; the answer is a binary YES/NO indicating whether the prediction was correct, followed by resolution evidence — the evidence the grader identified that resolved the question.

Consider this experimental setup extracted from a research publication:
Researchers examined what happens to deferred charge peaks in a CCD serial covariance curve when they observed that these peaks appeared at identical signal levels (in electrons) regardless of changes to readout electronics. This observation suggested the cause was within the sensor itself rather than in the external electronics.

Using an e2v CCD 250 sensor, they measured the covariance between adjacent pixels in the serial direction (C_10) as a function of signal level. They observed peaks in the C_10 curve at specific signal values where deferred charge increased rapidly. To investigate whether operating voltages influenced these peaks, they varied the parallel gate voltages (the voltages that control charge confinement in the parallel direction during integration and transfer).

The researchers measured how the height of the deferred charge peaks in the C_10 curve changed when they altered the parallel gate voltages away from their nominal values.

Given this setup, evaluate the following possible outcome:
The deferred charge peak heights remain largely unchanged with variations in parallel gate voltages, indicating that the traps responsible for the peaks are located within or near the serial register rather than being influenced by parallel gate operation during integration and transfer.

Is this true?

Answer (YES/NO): NO